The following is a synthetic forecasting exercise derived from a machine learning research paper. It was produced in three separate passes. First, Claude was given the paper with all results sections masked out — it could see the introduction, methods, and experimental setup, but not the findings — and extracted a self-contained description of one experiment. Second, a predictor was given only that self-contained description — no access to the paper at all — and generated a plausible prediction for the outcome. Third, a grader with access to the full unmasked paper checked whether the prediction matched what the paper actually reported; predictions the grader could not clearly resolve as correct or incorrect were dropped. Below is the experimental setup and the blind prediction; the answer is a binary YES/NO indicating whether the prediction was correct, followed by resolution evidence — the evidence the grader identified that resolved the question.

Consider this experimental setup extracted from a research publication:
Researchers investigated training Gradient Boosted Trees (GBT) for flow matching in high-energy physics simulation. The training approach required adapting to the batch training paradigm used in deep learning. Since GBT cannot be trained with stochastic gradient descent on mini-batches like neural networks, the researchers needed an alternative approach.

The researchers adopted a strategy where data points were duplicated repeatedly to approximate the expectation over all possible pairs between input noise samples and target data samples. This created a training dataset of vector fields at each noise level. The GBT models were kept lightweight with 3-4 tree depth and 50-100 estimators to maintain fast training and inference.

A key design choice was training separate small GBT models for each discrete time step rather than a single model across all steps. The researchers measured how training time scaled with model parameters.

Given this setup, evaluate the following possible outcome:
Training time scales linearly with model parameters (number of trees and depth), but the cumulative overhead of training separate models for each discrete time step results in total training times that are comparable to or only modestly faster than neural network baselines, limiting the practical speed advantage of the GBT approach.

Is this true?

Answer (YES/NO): NO